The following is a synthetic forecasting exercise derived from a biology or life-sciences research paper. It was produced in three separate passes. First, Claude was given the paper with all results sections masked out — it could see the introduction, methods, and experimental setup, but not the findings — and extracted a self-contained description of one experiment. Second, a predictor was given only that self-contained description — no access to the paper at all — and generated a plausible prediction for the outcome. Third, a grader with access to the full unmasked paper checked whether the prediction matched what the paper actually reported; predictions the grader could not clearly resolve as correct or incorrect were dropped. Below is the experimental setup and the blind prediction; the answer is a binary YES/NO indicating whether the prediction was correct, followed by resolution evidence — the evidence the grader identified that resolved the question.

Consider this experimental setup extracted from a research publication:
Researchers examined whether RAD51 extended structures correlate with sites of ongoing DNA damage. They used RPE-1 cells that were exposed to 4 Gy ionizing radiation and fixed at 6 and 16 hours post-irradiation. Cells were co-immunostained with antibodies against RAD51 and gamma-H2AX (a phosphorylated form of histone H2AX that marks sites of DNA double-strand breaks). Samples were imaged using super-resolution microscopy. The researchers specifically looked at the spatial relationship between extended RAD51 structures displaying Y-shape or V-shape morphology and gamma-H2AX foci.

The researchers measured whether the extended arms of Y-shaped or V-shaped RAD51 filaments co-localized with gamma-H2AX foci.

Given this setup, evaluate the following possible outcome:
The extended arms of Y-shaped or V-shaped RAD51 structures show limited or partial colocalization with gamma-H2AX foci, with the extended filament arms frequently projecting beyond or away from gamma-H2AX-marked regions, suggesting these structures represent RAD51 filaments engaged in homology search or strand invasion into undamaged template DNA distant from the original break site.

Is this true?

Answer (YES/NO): YES